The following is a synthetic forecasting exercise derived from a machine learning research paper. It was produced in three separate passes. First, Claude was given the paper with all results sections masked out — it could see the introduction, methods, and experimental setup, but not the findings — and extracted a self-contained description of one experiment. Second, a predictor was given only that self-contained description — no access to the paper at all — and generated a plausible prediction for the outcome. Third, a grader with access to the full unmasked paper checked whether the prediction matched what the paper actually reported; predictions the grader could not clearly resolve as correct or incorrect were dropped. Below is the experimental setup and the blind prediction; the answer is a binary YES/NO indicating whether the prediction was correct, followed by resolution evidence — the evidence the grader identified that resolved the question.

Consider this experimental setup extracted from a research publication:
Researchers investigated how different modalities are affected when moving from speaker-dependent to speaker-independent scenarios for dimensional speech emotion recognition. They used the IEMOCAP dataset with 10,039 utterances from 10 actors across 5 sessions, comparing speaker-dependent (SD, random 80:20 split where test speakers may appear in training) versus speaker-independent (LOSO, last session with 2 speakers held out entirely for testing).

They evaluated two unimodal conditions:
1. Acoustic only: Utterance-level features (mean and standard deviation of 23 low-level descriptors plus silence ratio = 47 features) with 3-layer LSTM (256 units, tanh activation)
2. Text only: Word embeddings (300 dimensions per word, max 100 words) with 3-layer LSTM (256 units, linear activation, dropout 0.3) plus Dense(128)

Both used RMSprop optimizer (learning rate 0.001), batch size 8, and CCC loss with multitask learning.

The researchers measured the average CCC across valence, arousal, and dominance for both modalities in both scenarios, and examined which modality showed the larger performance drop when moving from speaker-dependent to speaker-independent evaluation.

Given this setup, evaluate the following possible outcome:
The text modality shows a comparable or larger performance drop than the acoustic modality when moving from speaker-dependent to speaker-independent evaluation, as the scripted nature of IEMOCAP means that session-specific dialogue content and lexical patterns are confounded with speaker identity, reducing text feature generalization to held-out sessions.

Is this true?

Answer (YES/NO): YES